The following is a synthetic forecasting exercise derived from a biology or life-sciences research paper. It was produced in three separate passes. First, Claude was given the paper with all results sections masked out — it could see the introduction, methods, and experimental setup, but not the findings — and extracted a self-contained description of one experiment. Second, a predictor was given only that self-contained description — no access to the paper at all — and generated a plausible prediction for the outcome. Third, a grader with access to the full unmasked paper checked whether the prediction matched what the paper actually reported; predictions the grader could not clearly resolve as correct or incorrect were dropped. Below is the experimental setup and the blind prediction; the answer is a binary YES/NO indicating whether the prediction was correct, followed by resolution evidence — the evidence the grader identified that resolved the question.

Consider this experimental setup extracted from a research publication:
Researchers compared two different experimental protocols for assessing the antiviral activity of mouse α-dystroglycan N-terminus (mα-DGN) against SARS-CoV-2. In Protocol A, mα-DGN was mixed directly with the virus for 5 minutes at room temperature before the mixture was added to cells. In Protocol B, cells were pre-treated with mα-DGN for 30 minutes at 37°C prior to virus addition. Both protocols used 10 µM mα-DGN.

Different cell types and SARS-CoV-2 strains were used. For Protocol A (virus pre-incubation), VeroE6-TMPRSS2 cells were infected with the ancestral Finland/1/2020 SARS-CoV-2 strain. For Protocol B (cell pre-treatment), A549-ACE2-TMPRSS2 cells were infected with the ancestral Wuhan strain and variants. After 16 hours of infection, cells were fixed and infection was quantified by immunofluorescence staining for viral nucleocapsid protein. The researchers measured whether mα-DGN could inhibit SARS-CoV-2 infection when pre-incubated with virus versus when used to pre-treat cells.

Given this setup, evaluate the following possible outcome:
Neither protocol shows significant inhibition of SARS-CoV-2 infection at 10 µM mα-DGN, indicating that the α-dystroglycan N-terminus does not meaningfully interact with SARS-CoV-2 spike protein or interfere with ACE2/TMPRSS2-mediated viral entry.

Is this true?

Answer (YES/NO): NO